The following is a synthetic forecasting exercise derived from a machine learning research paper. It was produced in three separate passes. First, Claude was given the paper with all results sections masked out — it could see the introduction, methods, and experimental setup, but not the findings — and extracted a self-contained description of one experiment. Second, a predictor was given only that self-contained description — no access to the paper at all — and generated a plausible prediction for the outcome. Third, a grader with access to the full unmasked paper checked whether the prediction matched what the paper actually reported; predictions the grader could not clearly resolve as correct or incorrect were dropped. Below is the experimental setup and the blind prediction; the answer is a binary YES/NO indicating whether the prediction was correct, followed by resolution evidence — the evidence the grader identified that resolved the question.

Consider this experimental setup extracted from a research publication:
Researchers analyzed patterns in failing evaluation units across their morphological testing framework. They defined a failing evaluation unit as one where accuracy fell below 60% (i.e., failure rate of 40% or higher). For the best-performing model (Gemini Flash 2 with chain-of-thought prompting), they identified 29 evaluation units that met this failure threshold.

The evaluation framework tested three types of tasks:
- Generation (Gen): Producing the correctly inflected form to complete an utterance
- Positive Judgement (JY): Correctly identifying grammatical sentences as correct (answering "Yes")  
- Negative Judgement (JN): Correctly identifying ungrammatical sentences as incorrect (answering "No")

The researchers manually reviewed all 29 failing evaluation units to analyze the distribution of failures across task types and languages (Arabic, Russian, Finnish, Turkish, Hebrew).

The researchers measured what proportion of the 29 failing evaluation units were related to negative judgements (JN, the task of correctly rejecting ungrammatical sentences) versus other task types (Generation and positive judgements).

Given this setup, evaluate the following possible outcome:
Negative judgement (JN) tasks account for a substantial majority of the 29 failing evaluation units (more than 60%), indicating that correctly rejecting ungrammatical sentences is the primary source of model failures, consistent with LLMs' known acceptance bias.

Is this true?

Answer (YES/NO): YES